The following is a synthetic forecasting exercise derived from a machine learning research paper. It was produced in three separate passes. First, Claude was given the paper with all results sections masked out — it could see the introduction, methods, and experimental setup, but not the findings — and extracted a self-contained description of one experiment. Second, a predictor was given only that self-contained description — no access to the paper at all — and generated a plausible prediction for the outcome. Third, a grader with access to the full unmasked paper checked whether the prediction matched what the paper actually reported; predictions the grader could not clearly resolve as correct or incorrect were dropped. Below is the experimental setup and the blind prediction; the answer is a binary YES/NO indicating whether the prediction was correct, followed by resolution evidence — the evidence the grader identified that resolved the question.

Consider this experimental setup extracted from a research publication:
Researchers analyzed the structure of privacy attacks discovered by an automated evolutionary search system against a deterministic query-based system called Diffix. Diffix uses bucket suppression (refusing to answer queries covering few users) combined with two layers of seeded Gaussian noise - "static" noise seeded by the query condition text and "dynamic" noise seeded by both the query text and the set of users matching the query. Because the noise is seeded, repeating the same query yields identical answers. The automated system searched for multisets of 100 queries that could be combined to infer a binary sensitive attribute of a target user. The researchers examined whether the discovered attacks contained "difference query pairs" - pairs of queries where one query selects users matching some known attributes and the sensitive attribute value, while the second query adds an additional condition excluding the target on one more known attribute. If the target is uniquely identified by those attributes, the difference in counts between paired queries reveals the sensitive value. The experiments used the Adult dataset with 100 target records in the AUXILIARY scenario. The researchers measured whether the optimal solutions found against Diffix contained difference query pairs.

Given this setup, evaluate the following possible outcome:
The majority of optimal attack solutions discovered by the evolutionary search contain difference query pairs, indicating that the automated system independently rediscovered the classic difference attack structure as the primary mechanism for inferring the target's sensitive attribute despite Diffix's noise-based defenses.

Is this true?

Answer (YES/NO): YES